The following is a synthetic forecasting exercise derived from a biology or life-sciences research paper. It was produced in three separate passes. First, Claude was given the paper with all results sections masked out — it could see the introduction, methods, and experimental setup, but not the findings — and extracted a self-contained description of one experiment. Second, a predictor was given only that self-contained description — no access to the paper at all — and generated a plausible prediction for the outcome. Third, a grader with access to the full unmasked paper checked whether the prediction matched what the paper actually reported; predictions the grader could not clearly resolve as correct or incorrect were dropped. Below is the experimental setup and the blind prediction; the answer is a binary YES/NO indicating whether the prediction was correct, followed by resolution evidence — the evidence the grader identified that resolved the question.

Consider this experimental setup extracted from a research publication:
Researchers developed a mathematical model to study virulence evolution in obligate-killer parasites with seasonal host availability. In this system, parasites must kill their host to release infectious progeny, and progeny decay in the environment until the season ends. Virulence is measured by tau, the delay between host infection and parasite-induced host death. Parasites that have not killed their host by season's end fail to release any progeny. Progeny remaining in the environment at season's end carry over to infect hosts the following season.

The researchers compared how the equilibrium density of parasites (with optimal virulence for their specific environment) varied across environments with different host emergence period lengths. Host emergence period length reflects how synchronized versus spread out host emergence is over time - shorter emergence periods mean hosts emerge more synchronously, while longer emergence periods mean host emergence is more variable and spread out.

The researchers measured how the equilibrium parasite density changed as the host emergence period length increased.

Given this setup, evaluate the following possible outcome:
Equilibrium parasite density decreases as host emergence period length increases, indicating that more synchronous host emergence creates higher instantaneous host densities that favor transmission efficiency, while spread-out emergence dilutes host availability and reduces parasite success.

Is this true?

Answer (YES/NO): YES